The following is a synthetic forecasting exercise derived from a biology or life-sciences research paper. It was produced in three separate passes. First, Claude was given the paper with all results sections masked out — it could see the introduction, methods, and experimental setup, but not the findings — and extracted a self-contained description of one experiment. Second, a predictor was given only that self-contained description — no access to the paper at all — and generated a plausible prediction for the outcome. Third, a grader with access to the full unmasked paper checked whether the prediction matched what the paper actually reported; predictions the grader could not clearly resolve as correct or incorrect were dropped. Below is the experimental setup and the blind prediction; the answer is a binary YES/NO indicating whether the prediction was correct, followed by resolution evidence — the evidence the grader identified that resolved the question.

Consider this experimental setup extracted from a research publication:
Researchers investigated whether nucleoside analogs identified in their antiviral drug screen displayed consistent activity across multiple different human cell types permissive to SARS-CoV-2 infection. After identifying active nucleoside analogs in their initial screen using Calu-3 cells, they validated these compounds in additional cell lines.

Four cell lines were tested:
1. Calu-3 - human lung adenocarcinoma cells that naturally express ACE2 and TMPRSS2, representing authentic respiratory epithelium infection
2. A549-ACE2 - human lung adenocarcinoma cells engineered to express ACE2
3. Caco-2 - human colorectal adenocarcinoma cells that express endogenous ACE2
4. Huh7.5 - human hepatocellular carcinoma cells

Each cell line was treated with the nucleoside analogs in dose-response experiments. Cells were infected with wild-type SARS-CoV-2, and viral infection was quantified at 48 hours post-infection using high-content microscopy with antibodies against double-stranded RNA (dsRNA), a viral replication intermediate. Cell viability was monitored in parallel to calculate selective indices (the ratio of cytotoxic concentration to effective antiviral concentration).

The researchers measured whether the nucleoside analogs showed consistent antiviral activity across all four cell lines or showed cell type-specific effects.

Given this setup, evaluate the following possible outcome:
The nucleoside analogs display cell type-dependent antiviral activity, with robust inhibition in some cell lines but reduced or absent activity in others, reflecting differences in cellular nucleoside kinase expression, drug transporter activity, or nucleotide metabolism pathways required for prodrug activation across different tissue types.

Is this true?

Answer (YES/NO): YES